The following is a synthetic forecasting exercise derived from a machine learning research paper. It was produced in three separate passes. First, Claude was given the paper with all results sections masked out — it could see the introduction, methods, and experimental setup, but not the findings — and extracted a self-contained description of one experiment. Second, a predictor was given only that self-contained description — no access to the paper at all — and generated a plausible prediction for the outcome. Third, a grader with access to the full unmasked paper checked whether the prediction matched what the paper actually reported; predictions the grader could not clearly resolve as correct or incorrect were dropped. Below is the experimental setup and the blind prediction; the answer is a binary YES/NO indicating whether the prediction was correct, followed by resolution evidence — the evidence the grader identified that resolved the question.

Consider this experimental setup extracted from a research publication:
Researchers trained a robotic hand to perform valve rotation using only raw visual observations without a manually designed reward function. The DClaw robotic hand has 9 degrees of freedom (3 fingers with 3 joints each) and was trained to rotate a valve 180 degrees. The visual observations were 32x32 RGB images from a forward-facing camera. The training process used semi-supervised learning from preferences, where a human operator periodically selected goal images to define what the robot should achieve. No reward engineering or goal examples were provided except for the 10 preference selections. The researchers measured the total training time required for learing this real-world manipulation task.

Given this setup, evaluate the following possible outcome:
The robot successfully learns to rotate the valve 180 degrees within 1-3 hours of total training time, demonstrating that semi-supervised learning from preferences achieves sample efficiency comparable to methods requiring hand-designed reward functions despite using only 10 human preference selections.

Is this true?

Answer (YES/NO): NO